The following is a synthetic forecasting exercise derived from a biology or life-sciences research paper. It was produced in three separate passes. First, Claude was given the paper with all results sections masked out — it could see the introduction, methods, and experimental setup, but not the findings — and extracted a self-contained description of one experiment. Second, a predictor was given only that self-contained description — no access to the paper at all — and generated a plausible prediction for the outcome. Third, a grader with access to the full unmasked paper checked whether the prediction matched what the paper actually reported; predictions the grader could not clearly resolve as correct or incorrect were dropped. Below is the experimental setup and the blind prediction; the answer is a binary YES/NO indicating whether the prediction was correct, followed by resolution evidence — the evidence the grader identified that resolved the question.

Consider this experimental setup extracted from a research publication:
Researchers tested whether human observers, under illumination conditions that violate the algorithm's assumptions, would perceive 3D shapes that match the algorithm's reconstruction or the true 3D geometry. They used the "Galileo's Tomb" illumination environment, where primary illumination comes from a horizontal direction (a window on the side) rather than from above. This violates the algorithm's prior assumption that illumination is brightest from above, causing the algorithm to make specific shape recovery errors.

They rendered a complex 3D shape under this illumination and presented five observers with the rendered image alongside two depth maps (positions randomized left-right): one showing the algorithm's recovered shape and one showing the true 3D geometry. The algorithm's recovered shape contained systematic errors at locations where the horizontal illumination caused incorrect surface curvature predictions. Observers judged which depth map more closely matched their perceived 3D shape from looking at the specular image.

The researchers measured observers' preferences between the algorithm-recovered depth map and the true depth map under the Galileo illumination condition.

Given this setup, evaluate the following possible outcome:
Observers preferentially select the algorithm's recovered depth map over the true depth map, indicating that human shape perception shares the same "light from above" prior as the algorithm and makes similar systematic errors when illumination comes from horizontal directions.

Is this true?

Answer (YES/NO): YES